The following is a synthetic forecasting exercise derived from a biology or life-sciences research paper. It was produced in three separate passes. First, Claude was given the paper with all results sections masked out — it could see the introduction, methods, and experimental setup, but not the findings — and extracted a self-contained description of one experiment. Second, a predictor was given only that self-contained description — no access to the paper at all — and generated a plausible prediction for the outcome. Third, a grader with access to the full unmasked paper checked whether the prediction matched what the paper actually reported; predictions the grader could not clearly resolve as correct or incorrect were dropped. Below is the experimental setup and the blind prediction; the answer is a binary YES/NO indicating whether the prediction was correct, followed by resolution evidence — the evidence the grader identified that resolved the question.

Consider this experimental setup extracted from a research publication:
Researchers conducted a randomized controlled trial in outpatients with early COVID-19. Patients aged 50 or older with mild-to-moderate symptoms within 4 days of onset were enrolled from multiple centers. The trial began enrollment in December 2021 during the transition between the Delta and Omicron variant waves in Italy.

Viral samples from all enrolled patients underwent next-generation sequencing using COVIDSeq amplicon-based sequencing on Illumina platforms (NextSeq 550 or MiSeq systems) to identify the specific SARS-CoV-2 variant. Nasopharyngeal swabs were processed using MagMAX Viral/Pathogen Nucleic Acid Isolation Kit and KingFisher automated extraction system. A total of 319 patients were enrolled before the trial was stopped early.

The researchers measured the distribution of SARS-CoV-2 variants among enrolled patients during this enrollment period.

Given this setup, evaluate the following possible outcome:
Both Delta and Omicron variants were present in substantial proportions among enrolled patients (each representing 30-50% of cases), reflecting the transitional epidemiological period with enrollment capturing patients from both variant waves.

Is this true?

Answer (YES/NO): NO